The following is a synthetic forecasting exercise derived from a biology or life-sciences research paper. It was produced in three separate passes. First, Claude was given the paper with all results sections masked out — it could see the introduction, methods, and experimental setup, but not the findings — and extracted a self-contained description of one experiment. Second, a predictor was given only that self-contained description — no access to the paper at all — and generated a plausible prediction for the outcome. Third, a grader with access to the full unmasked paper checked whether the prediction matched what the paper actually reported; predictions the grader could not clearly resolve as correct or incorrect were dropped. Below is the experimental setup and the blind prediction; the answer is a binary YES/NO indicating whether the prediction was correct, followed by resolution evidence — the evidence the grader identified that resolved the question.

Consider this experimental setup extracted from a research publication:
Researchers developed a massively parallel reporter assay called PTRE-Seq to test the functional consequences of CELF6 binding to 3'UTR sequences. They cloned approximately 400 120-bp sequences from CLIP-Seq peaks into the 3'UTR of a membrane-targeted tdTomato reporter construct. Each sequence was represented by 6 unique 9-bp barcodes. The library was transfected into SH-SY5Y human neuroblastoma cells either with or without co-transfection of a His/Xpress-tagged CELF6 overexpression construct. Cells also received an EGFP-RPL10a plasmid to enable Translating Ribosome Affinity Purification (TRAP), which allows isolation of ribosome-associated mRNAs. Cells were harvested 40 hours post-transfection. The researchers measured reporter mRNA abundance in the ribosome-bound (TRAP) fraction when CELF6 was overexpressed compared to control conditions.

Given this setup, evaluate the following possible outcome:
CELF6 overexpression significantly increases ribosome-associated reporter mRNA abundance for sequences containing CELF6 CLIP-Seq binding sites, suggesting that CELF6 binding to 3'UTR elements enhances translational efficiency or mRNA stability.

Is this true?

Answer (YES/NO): NO